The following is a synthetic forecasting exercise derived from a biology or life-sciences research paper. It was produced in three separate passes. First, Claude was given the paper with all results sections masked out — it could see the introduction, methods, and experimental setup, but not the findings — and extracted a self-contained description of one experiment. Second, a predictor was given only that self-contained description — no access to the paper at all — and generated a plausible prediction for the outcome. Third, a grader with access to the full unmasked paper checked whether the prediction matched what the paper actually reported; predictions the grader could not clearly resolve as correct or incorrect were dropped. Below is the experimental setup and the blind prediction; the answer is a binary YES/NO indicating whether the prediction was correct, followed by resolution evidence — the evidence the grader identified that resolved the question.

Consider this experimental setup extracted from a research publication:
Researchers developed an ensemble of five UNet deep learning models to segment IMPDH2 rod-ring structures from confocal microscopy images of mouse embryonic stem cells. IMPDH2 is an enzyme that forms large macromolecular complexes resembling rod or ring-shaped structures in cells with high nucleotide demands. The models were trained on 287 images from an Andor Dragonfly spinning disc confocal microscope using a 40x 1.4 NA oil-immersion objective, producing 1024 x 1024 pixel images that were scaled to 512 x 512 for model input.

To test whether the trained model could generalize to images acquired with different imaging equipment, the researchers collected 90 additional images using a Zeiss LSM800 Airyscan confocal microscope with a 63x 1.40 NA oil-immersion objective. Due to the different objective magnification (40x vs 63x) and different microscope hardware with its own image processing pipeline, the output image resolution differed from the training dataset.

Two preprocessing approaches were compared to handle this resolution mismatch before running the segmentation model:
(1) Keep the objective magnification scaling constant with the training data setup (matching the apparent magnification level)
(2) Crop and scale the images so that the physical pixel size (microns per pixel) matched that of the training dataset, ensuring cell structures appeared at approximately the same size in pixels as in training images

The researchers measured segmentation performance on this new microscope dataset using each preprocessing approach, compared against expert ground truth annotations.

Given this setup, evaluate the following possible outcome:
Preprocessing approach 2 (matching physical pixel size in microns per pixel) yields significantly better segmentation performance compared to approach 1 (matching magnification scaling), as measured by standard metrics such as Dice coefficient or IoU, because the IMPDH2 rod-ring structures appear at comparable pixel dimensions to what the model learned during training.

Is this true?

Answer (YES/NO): YES